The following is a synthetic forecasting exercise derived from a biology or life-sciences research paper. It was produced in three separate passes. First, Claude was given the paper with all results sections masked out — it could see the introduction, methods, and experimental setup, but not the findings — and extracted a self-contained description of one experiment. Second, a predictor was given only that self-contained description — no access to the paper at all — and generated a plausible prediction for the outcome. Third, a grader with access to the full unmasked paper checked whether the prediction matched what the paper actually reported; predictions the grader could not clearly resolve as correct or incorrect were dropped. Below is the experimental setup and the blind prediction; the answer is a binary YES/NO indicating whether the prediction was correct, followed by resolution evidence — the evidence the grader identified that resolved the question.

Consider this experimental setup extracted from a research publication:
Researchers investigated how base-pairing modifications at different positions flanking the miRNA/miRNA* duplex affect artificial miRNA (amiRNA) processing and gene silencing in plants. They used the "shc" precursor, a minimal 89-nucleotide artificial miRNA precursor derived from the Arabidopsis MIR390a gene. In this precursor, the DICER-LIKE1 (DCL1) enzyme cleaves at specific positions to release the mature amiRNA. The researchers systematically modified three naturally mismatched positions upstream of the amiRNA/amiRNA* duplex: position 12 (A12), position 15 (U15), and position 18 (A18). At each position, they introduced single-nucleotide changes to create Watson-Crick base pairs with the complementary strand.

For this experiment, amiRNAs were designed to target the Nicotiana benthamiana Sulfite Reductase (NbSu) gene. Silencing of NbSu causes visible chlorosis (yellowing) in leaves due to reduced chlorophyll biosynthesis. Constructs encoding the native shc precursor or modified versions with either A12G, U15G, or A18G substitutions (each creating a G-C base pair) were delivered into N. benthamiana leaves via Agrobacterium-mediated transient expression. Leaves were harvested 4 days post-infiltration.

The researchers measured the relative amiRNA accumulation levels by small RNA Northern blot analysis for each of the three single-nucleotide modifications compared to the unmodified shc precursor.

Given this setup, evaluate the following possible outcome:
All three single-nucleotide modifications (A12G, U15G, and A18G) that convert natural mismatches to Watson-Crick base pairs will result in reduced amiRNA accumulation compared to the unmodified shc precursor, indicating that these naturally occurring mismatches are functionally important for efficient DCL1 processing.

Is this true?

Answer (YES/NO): NO